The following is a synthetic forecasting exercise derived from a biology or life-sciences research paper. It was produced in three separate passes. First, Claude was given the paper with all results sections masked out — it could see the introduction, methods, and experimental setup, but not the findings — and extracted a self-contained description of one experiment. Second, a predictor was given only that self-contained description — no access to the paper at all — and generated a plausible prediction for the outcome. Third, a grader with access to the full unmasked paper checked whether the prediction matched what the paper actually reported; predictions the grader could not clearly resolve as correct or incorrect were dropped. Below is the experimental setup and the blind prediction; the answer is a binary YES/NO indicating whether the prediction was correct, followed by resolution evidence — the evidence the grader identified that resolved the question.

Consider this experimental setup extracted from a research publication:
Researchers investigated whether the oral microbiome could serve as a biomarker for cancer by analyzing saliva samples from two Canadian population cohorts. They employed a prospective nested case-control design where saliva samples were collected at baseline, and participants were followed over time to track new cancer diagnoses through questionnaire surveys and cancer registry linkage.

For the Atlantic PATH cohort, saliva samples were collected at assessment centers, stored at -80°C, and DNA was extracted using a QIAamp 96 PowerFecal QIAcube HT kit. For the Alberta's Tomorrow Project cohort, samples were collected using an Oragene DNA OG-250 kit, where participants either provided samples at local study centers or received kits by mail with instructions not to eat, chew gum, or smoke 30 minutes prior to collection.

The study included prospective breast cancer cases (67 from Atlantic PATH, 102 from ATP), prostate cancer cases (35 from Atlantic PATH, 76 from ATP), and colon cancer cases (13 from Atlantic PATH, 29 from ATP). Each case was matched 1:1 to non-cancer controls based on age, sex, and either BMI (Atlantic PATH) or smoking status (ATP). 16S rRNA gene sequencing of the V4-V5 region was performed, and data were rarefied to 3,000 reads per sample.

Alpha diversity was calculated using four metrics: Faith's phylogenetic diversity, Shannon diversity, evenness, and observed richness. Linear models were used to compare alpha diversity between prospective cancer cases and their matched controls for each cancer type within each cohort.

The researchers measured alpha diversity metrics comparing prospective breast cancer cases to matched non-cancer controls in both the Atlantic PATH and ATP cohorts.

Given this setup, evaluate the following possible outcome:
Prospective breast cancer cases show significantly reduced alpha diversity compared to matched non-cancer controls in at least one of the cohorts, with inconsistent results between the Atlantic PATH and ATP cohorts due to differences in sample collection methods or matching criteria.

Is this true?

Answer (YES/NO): NO